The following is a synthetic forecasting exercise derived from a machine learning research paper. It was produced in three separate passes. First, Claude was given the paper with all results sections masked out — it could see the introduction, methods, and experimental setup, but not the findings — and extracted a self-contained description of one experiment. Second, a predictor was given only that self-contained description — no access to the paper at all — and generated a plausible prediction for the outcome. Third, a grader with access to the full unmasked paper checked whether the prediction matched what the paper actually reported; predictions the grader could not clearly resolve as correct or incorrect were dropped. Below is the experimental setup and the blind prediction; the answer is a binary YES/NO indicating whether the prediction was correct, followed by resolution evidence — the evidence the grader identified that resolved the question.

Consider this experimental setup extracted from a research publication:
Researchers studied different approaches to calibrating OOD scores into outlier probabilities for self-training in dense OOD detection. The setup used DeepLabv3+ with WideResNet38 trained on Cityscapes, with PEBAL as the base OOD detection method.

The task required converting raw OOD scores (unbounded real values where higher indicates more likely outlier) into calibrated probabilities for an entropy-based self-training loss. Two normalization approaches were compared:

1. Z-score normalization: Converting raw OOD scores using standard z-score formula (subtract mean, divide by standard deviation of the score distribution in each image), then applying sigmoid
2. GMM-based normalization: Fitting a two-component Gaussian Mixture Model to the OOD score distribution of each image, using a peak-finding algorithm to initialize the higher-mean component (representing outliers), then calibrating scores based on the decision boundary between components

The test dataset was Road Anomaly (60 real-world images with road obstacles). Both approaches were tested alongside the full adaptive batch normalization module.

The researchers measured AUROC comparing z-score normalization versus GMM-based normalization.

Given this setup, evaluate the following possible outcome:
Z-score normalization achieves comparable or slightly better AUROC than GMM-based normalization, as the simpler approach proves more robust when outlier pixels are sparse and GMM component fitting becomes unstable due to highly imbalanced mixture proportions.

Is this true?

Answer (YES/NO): NO